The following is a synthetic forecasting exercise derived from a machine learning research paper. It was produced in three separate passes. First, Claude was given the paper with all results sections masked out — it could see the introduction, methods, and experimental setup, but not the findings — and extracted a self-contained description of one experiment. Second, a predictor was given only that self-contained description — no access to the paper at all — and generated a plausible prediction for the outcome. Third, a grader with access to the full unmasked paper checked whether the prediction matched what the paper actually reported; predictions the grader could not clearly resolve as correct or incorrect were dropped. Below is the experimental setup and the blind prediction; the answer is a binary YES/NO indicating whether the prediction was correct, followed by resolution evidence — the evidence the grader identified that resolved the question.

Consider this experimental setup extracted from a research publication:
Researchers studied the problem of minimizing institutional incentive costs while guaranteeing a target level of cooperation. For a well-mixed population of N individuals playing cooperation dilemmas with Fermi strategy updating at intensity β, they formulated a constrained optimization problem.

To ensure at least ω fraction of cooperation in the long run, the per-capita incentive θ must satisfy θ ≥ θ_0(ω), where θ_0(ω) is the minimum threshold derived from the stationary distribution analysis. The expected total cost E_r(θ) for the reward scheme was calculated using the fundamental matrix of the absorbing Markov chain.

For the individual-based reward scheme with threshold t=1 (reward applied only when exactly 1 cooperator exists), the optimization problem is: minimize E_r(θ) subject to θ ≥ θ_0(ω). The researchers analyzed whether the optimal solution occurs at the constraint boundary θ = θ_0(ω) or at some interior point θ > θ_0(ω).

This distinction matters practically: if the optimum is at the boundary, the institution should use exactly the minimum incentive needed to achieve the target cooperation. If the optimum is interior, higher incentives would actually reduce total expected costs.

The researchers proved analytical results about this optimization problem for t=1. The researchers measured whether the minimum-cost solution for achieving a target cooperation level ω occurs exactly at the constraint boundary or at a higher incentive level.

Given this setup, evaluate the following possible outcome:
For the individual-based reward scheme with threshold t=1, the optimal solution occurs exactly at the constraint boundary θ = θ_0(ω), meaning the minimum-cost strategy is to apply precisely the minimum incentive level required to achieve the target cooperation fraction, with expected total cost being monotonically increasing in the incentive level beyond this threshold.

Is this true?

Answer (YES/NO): YES